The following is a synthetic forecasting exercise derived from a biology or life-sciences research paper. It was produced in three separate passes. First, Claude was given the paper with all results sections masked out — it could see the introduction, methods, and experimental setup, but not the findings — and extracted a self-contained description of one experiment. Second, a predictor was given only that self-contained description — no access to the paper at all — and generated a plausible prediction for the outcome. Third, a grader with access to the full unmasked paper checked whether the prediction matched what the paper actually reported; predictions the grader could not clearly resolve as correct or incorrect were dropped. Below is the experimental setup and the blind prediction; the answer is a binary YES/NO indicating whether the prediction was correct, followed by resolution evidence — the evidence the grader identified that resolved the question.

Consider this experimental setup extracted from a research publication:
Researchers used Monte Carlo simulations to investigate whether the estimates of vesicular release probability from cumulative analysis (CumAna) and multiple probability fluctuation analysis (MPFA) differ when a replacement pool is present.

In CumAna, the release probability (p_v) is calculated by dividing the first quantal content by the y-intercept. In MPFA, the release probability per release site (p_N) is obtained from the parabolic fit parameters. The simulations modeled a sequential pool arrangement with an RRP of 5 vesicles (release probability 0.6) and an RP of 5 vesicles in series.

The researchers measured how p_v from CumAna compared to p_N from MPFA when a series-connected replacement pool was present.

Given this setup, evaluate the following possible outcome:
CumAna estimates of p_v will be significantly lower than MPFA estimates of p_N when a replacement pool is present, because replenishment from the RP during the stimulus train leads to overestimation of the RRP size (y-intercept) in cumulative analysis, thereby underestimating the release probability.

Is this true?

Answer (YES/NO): YES